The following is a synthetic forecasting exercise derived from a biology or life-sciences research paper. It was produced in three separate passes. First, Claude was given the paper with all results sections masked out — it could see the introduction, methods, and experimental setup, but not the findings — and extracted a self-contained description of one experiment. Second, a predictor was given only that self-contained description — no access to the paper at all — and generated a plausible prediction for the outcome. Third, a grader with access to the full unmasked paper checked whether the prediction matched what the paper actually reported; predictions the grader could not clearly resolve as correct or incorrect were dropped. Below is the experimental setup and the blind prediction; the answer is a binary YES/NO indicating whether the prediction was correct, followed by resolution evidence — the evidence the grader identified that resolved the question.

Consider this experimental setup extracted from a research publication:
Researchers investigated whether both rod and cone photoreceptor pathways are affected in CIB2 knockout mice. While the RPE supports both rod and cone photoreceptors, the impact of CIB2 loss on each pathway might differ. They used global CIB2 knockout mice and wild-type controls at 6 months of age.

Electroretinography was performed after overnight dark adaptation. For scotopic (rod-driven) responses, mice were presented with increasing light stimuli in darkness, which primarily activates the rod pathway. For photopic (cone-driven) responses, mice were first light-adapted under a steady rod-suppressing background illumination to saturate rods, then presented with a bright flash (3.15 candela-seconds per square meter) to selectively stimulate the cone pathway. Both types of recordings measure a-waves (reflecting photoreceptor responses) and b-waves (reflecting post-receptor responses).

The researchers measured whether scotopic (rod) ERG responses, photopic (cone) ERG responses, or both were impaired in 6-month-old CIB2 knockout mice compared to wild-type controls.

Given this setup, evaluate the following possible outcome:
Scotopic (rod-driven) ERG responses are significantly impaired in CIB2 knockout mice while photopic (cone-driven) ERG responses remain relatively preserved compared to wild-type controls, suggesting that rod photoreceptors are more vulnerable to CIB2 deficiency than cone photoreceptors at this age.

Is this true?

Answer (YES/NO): YES